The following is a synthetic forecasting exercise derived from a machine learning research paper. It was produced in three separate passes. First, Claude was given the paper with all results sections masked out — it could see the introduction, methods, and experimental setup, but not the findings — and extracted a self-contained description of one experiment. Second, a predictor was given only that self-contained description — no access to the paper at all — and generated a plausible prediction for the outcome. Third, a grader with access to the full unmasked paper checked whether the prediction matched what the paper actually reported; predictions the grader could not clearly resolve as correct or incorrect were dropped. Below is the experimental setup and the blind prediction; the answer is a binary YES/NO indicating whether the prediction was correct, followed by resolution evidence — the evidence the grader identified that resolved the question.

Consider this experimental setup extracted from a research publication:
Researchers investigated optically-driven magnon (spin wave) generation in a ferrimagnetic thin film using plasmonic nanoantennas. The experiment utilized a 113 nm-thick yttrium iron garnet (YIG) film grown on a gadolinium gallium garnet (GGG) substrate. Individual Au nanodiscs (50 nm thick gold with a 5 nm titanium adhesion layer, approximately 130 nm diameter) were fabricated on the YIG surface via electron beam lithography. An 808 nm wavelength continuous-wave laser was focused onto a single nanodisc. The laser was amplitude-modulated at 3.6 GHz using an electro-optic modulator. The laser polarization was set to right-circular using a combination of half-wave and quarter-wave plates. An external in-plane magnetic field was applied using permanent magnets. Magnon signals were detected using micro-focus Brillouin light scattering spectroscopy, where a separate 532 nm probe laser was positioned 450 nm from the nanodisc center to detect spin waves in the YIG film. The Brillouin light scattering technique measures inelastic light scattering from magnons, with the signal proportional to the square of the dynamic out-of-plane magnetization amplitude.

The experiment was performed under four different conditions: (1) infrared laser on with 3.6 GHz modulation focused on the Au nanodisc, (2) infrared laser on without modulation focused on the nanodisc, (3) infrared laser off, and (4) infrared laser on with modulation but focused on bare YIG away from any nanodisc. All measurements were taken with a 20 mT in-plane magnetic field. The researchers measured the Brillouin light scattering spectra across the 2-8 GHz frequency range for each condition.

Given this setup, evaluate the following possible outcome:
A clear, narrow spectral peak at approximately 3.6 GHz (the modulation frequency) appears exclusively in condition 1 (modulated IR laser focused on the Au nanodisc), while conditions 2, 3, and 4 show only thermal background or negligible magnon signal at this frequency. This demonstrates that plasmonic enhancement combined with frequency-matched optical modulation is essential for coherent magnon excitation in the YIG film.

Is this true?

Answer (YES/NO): YES